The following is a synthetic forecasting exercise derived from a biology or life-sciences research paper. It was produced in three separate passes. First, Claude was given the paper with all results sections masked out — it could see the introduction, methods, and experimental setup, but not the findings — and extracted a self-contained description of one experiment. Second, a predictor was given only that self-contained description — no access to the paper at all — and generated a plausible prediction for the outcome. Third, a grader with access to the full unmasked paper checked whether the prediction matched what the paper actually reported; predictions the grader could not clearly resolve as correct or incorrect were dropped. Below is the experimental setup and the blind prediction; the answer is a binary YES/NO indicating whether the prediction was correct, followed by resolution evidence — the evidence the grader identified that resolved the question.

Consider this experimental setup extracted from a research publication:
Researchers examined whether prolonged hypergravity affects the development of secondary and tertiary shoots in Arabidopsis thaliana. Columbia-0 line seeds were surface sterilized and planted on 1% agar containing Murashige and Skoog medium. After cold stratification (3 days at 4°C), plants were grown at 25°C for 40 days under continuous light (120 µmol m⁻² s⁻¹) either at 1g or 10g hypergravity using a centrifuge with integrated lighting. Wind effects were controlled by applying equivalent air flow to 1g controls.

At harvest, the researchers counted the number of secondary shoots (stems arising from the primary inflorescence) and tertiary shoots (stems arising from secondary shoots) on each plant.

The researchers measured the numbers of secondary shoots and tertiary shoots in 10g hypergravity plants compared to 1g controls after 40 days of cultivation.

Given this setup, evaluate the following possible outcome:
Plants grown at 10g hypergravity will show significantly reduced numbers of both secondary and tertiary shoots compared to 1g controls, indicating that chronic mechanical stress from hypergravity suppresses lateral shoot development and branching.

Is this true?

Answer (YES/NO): NO